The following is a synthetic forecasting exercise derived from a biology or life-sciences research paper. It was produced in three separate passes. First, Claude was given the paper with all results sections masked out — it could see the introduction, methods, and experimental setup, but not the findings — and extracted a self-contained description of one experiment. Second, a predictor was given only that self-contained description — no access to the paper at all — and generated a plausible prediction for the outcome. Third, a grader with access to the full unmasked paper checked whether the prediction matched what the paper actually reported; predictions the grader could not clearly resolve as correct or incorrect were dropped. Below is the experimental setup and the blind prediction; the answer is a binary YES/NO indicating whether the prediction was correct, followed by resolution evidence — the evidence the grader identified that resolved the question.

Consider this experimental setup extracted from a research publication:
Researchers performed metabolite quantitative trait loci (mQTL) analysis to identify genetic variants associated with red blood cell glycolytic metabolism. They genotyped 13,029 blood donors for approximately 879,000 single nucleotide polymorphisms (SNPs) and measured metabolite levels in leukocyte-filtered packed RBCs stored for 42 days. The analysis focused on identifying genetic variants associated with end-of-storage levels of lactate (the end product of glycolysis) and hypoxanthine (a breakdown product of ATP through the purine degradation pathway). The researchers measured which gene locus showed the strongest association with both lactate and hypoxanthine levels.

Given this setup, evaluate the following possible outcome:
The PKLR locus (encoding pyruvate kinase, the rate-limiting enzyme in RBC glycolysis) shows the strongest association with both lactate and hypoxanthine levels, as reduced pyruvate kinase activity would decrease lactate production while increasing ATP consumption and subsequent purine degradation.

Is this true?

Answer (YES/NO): NO